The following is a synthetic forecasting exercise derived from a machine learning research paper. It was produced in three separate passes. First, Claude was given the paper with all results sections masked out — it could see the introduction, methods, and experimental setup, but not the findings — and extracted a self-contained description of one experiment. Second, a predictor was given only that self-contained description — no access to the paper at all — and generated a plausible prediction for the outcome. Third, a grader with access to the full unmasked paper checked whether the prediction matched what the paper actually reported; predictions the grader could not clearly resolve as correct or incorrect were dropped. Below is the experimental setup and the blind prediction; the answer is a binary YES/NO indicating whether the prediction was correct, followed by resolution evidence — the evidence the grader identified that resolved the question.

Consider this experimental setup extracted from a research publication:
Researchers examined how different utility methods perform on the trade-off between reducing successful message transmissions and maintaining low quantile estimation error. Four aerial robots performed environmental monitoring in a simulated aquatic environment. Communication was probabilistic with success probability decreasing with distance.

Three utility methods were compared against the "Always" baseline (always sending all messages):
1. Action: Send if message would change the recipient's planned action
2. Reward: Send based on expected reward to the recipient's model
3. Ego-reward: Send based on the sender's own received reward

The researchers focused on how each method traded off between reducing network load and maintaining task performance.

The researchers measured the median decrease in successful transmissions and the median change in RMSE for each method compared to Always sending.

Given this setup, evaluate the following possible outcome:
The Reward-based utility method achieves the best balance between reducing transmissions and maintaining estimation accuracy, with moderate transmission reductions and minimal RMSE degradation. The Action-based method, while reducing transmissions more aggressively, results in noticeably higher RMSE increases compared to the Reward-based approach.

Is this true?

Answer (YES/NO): NO